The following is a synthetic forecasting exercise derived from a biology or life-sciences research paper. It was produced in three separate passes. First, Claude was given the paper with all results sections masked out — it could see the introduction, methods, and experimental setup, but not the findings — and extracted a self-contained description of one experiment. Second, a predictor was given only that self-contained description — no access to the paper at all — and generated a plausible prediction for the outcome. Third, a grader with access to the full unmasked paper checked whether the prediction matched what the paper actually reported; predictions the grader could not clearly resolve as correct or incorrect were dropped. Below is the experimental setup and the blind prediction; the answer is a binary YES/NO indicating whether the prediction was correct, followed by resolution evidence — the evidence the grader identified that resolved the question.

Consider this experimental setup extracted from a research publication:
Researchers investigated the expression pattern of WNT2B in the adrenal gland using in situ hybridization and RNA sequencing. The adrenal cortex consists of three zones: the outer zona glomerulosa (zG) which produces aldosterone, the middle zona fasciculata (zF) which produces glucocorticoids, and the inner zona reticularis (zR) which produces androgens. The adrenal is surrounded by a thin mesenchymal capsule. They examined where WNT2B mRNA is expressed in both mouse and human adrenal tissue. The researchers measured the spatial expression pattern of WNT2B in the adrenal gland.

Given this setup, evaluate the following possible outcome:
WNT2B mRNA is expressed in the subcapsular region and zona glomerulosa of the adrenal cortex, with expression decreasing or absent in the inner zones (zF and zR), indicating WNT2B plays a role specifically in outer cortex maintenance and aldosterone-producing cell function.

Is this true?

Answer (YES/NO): NO